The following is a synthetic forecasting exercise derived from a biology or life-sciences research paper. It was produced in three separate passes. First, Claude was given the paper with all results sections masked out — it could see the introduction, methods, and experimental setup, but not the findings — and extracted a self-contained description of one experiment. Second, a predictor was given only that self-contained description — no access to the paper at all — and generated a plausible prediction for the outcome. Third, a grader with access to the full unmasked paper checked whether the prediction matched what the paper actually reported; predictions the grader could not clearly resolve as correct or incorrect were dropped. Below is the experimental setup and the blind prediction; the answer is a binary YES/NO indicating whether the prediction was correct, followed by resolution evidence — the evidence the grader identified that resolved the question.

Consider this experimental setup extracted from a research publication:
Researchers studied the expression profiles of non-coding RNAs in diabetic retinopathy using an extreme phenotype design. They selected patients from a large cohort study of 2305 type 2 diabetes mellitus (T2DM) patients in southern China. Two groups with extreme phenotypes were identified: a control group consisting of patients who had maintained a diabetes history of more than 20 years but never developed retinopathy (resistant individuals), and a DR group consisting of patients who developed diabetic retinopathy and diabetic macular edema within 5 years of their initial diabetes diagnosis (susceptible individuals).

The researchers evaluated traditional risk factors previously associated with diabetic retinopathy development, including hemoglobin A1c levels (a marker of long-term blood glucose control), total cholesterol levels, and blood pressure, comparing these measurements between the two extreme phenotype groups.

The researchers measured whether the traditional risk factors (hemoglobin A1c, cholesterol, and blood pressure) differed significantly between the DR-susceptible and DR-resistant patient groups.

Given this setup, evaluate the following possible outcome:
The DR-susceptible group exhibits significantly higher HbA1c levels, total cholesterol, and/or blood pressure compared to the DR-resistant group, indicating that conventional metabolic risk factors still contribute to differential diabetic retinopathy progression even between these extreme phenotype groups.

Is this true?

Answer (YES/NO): NO